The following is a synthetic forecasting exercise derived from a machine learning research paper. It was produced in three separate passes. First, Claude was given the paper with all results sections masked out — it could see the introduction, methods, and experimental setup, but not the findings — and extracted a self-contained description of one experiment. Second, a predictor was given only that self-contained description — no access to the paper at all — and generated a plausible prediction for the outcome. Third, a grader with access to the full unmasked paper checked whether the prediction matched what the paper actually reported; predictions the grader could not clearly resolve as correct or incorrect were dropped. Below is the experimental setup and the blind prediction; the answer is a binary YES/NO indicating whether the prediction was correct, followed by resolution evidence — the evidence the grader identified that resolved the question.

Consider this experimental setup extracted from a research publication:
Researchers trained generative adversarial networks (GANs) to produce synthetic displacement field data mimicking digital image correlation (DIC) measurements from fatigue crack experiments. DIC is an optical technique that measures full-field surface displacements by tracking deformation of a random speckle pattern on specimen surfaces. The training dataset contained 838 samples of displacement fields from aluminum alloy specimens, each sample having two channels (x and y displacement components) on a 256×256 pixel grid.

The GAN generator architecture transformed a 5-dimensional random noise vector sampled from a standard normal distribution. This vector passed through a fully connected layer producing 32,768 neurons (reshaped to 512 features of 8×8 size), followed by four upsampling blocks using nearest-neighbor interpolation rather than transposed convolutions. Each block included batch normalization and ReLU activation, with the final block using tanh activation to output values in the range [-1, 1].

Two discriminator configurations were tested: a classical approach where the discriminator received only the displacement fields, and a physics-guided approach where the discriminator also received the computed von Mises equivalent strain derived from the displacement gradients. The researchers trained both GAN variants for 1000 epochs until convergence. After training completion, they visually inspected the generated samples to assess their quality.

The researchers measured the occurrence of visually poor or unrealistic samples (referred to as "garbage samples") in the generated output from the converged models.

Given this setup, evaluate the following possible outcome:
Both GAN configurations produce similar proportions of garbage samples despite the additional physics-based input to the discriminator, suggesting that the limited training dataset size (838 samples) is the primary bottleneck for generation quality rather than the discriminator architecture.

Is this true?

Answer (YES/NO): NO